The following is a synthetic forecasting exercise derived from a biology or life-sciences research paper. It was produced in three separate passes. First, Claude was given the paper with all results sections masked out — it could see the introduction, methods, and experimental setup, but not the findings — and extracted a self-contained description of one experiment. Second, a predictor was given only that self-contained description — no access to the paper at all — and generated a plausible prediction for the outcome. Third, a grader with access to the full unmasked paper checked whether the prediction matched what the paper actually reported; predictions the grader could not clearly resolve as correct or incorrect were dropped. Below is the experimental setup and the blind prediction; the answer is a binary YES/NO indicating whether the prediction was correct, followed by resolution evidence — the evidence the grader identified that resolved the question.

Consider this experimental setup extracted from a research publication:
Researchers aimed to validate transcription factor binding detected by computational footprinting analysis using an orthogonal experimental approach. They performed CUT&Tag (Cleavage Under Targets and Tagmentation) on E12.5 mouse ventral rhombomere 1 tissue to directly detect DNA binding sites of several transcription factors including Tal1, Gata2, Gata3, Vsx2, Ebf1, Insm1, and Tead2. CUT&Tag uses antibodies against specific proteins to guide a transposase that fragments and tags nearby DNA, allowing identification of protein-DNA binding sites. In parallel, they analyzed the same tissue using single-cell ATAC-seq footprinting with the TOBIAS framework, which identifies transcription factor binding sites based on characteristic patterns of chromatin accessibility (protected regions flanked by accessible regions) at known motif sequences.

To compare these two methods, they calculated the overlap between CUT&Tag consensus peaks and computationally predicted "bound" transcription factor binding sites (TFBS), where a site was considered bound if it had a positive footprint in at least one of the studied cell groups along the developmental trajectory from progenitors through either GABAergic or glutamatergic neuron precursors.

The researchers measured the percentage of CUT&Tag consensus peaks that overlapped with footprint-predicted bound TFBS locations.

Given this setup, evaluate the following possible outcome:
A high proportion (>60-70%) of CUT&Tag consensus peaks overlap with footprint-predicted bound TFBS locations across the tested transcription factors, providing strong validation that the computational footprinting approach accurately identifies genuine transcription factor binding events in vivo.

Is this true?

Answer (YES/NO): NO